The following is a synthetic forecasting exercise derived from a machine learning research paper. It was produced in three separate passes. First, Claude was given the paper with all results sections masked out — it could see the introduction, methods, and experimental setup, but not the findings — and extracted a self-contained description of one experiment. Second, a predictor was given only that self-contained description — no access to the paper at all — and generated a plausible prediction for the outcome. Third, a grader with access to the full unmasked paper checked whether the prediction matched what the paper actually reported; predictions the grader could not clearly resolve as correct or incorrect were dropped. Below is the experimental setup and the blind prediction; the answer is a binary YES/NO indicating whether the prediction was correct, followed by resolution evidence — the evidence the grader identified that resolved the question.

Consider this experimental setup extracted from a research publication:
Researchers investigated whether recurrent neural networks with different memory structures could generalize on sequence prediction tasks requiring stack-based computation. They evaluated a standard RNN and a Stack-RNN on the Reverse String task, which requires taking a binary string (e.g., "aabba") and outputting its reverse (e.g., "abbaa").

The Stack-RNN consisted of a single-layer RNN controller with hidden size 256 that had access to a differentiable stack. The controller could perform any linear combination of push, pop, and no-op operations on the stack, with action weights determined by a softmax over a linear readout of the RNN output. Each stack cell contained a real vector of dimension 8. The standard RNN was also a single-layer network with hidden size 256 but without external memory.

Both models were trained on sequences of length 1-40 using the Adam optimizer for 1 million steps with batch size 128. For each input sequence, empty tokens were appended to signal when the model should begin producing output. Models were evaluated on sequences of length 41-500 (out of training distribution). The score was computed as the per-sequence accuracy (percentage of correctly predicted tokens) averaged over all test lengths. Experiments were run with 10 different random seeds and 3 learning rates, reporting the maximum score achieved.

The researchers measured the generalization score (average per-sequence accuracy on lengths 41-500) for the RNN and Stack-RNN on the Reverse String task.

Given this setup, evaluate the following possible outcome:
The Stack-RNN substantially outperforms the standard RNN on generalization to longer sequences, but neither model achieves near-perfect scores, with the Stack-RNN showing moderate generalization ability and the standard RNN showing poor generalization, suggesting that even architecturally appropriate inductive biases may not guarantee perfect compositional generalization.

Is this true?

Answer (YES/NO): NO